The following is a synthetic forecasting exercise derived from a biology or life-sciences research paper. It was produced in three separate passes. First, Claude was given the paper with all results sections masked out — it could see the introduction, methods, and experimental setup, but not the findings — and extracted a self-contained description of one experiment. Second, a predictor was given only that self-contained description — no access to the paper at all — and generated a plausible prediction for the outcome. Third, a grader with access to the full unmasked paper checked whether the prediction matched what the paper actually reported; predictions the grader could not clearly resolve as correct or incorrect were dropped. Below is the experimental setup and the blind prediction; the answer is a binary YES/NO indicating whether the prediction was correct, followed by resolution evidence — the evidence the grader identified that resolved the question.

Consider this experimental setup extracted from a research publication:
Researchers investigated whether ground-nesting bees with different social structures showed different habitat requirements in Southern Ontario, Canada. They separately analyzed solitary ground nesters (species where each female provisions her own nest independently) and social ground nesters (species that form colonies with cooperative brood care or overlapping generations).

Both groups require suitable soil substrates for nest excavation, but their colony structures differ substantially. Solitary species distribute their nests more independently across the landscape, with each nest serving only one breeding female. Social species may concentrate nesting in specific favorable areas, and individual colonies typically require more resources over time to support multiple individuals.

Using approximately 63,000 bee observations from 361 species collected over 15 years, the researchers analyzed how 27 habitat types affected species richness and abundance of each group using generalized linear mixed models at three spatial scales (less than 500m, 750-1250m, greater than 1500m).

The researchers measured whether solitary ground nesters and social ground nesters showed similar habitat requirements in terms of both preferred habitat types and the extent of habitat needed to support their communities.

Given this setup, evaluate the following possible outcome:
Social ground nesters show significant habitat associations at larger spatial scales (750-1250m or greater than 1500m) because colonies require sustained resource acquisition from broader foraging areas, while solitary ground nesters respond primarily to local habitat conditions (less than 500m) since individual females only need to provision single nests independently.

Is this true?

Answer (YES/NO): NO